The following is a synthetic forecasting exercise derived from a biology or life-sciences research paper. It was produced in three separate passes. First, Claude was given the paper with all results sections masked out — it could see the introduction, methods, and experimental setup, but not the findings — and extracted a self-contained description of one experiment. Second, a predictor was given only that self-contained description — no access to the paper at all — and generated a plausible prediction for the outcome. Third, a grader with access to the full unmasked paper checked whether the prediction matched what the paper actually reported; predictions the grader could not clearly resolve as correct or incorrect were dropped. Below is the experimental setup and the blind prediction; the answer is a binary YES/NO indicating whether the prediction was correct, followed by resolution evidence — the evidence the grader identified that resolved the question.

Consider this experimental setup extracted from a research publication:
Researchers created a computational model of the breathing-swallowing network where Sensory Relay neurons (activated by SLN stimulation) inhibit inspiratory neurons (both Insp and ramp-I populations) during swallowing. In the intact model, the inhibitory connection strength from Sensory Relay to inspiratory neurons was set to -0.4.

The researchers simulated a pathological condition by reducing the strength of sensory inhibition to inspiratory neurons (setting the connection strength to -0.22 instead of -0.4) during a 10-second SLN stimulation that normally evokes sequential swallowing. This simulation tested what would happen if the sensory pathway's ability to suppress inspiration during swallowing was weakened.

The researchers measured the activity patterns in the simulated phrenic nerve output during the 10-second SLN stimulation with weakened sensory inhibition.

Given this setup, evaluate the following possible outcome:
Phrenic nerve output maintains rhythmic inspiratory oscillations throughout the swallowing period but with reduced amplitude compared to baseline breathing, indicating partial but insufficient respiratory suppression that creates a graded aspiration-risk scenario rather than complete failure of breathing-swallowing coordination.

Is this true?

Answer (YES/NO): NO